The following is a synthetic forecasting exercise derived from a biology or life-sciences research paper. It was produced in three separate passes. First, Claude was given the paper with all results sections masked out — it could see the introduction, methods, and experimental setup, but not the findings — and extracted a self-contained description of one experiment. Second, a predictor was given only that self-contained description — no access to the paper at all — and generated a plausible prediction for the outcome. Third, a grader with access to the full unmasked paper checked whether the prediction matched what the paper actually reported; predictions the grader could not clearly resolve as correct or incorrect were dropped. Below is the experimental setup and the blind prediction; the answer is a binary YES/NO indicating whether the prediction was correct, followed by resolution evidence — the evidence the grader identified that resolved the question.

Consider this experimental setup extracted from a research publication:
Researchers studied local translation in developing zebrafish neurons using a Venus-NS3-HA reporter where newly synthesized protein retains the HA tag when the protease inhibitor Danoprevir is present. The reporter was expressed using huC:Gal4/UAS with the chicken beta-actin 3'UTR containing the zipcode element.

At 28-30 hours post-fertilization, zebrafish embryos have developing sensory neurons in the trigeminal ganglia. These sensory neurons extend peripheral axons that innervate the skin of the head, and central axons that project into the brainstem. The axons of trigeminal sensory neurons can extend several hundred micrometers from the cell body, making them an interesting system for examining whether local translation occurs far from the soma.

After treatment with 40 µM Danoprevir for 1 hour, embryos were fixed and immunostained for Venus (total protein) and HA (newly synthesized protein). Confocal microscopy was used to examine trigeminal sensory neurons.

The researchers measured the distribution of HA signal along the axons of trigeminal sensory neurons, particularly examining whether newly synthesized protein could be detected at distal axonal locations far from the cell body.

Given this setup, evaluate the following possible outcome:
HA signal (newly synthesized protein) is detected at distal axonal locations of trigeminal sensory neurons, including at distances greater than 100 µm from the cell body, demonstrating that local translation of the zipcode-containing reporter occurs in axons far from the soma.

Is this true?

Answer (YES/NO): NO